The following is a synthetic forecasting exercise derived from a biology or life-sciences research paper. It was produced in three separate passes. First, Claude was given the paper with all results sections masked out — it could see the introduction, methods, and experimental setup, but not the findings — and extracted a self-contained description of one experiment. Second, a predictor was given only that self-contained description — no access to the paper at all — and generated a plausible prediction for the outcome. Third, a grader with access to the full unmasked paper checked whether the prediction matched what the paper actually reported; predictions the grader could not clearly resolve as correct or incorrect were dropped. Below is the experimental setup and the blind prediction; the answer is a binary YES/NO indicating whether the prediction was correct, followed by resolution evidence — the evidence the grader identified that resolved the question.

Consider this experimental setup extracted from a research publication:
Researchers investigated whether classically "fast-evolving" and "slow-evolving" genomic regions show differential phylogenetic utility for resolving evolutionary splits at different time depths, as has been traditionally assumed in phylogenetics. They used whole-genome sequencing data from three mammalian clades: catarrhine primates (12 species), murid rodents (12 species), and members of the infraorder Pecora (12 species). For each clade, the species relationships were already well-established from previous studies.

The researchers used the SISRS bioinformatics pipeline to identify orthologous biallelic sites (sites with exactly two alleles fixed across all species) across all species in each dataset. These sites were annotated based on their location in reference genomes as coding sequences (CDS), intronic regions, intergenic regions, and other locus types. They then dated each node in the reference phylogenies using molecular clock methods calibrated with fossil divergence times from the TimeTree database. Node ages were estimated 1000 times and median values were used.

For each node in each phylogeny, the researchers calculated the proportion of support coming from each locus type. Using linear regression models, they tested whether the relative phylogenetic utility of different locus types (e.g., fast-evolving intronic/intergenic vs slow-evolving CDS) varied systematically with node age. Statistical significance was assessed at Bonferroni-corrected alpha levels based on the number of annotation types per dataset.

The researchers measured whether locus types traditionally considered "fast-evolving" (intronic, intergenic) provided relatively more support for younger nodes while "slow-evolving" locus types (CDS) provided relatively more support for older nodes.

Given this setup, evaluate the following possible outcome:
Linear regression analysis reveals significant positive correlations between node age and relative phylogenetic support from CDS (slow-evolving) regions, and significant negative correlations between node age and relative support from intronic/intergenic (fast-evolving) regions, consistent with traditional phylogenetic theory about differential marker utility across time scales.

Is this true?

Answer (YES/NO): NO